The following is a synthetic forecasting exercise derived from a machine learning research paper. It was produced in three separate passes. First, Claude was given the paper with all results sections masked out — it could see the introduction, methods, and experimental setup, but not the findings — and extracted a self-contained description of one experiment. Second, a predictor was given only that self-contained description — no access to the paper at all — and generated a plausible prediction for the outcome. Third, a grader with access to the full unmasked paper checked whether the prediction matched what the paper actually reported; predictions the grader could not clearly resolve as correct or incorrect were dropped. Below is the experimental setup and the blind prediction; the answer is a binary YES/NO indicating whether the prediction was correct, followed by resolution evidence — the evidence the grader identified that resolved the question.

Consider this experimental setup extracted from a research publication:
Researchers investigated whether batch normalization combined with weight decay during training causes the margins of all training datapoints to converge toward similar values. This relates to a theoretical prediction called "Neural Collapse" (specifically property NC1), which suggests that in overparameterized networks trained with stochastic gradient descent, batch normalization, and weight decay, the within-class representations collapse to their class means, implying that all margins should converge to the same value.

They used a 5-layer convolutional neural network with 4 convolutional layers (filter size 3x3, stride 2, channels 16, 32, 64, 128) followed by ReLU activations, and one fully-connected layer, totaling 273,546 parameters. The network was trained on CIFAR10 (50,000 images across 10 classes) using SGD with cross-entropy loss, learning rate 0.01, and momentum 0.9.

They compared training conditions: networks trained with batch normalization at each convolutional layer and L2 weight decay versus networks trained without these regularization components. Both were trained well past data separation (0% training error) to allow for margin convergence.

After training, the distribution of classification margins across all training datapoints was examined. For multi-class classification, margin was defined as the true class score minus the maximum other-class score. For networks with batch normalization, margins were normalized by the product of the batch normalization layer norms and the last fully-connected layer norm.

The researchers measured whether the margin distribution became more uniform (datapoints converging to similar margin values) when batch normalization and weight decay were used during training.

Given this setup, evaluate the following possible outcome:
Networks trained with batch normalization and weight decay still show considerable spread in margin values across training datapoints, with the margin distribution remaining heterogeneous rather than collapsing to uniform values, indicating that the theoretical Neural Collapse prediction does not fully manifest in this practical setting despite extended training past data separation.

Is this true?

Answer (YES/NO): NO